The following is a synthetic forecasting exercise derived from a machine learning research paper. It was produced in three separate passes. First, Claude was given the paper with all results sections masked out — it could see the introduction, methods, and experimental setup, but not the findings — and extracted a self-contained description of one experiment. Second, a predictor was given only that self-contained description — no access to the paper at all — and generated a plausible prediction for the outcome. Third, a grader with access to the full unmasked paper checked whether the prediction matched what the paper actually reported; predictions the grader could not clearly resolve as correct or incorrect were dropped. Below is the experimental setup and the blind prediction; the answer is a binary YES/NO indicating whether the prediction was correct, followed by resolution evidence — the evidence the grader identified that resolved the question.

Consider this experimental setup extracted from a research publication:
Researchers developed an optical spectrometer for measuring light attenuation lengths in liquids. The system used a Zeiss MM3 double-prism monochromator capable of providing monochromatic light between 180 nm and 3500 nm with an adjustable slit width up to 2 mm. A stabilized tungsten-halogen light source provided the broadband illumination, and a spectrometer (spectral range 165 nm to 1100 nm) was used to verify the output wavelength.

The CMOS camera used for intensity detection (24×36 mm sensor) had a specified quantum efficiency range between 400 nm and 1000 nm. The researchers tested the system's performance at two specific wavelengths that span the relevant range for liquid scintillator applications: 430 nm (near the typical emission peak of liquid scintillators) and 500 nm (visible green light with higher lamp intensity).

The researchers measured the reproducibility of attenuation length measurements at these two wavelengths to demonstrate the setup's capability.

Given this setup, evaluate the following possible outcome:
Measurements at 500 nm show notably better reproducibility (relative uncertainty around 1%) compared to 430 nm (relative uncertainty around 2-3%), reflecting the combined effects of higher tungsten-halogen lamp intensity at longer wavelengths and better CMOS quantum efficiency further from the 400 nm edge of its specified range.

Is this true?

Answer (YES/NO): NO